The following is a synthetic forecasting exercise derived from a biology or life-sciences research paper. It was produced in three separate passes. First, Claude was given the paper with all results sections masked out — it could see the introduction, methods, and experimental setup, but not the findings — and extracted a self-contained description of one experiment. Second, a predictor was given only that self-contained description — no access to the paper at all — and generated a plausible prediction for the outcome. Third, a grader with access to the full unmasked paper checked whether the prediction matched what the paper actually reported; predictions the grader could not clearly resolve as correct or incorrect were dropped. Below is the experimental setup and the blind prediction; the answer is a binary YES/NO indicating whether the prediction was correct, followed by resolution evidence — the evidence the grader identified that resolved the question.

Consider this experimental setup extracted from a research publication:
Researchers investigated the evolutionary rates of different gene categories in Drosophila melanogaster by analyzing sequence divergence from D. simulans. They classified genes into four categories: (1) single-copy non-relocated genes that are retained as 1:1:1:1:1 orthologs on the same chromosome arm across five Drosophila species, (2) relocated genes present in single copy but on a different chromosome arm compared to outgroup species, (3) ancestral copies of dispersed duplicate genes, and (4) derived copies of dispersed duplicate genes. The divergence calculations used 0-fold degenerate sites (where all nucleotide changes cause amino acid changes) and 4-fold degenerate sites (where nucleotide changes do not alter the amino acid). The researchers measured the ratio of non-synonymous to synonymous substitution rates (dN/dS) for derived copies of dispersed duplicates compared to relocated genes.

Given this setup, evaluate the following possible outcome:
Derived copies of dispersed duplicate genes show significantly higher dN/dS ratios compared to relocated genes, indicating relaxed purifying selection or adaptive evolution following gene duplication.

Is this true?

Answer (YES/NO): YES